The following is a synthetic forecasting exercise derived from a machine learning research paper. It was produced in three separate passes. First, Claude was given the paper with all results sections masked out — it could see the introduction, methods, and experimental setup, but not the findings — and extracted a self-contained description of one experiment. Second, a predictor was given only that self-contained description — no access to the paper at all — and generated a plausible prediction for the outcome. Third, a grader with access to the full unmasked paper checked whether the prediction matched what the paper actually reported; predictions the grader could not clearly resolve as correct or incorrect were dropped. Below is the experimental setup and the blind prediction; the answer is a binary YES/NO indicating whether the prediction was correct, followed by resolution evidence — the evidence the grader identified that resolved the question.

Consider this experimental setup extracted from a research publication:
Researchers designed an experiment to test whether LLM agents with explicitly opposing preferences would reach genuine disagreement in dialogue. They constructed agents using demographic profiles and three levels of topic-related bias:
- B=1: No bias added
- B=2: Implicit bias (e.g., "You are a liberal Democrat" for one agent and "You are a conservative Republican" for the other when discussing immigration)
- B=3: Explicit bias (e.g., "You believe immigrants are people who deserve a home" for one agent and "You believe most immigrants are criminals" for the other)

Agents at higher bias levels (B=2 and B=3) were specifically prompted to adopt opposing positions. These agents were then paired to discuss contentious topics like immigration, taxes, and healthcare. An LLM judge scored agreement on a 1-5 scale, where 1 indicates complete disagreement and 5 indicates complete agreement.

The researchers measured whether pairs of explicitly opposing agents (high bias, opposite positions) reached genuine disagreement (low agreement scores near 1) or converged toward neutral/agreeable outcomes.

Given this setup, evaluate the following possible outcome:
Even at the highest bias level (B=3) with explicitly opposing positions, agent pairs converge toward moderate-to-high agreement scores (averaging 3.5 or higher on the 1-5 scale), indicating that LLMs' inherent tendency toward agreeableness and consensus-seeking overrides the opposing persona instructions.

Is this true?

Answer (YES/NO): YES